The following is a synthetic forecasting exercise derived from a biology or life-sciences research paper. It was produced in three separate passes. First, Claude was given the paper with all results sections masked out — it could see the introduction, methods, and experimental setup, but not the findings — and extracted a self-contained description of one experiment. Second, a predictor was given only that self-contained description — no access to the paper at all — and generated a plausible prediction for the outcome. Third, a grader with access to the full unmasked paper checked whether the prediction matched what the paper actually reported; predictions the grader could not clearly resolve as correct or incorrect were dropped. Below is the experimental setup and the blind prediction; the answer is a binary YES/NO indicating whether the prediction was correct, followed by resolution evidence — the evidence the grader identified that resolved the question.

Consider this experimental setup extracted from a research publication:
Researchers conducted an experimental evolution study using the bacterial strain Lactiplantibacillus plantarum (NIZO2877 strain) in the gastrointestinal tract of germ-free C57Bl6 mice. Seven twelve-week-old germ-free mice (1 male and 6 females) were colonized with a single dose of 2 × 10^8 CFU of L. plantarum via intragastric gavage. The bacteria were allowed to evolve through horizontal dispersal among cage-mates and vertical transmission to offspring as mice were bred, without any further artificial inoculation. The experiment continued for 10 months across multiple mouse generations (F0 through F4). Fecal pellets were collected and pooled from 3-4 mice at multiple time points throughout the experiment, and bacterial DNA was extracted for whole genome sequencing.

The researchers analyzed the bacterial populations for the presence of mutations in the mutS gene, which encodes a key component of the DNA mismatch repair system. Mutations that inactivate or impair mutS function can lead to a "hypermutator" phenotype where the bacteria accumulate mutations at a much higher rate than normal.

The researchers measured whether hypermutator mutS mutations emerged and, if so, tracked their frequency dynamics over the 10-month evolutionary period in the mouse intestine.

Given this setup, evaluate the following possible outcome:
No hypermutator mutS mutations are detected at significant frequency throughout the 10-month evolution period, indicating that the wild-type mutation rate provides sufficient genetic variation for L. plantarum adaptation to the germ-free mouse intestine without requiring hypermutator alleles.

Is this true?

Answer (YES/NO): NO